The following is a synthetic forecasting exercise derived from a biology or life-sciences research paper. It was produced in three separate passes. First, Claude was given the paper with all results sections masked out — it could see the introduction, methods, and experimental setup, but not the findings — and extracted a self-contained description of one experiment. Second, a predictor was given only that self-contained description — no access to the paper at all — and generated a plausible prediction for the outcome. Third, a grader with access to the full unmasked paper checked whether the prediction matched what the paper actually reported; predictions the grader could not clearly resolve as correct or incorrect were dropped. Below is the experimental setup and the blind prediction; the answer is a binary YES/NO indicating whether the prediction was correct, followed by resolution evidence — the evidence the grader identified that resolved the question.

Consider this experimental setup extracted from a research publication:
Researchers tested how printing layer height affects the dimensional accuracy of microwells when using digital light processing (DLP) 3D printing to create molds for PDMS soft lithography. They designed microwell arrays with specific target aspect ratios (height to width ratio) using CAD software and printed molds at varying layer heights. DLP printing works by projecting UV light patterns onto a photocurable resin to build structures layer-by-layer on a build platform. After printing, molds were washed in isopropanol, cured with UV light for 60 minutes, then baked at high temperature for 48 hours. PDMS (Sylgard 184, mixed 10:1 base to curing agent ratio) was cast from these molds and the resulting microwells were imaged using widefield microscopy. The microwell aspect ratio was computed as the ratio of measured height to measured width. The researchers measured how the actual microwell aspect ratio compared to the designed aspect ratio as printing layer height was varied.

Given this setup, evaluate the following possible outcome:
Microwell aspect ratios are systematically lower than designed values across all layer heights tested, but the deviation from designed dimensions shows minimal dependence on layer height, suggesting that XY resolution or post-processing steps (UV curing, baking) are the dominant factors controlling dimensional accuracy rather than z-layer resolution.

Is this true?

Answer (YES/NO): NO